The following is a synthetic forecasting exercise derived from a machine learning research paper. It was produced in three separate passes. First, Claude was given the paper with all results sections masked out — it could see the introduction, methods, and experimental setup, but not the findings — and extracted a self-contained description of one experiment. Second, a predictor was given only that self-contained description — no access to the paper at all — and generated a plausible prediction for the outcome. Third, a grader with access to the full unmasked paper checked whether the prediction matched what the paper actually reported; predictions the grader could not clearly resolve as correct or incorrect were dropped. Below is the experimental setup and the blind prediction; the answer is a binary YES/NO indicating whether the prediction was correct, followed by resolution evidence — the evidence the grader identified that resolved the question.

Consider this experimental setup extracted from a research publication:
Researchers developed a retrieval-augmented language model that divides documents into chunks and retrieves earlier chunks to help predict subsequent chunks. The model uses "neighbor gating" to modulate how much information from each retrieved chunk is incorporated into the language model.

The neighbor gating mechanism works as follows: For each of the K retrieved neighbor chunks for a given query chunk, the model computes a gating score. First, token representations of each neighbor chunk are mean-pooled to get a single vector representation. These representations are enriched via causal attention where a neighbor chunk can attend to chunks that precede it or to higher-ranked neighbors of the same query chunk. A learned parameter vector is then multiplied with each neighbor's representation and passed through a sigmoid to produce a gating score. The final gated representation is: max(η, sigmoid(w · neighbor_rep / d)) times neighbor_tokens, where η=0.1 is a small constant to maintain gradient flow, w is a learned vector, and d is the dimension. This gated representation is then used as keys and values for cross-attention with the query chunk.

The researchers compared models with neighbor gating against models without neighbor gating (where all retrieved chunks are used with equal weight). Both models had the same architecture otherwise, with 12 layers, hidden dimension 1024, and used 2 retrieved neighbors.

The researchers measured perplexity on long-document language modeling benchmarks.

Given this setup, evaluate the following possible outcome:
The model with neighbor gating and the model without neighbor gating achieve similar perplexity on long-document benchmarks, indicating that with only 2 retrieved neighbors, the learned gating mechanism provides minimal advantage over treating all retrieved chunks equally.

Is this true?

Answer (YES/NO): NO